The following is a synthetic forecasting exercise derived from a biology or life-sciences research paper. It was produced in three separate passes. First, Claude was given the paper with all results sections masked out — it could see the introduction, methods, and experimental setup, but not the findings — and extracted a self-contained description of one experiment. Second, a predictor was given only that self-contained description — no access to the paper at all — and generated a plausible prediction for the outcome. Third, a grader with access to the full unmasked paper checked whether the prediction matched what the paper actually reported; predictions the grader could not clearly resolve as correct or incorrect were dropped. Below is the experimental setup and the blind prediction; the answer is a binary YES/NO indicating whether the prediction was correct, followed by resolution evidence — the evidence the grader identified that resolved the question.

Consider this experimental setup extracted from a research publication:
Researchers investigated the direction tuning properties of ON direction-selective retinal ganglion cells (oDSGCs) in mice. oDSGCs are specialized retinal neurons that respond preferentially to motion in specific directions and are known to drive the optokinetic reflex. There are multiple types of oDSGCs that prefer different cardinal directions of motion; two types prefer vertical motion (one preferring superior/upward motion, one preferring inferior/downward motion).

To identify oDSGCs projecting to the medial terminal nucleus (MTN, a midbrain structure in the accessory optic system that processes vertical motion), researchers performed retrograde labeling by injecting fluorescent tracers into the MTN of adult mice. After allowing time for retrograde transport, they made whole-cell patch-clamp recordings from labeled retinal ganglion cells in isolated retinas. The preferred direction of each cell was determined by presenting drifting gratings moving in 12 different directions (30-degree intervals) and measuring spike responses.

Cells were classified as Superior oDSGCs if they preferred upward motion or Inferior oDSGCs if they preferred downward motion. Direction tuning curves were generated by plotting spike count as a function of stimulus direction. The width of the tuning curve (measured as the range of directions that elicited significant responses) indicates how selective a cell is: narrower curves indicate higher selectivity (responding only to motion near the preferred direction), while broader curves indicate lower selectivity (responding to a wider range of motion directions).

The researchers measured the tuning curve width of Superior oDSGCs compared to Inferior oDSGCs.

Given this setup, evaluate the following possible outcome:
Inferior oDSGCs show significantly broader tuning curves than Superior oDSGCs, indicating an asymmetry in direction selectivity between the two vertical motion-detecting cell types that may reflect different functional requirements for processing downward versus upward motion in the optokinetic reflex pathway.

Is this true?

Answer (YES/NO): NO